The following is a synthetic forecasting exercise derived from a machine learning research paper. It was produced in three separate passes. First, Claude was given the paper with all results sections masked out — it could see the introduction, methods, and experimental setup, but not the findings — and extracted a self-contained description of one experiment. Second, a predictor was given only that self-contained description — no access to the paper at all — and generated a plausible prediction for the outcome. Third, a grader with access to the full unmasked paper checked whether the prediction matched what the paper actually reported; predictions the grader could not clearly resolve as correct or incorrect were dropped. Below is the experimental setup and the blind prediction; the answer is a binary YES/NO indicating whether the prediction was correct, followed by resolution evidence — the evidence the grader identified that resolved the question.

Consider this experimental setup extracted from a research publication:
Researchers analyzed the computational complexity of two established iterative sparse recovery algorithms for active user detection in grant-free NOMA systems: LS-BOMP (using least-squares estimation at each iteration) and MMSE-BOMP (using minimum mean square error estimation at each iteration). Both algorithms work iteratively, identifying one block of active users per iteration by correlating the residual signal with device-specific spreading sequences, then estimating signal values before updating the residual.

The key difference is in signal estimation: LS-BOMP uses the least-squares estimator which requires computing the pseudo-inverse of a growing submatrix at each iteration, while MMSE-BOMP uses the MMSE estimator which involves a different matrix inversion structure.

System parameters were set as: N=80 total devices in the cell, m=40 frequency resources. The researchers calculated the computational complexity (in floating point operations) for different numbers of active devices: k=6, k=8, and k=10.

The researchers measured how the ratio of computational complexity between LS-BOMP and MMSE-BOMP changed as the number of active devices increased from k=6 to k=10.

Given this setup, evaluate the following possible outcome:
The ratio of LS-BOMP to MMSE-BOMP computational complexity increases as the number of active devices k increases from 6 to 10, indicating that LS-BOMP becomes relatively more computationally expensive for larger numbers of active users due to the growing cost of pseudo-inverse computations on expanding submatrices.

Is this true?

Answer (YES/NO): YES